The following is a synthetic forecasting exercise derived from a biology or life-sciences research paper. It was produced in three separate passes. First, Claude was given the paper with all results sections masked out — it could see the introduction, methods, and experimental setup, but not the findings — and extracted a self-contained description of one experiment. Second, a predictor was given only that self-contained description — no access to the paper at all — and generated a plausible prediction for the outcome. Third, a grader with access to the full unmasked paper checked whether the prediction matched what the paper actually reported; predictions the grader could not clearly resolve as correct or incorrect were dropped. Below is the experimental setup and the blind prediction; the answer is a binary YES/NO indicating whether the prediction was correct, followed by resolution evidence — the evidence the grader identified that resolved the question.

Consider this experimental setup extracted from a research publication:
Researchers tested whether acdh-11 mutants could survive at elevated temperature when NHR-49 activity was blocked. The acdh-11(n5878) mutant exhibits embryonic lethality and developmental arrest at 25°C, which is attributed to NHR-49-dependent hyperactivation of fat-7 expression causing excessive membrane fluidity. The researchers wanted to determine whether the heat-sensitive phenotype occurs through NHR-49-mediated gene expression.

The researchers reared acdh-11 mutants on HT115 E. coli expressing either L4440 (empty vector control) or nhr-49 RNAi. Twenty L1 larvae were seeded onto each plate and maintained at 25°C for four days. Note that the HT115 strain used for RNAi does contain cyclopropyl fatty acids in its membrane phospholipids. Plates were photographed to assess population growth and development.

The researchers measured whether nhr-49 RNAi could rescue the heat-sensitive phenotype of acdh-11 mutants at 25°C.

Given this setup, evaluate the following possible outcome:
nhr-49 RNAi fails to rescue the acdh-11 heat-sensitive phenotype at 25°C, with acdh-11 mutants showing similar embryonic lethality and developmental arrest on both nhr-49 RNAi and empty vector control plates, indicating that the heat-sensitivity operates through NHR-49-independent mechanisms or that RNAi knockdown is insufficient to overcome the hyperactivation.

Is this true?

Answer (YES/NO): NO